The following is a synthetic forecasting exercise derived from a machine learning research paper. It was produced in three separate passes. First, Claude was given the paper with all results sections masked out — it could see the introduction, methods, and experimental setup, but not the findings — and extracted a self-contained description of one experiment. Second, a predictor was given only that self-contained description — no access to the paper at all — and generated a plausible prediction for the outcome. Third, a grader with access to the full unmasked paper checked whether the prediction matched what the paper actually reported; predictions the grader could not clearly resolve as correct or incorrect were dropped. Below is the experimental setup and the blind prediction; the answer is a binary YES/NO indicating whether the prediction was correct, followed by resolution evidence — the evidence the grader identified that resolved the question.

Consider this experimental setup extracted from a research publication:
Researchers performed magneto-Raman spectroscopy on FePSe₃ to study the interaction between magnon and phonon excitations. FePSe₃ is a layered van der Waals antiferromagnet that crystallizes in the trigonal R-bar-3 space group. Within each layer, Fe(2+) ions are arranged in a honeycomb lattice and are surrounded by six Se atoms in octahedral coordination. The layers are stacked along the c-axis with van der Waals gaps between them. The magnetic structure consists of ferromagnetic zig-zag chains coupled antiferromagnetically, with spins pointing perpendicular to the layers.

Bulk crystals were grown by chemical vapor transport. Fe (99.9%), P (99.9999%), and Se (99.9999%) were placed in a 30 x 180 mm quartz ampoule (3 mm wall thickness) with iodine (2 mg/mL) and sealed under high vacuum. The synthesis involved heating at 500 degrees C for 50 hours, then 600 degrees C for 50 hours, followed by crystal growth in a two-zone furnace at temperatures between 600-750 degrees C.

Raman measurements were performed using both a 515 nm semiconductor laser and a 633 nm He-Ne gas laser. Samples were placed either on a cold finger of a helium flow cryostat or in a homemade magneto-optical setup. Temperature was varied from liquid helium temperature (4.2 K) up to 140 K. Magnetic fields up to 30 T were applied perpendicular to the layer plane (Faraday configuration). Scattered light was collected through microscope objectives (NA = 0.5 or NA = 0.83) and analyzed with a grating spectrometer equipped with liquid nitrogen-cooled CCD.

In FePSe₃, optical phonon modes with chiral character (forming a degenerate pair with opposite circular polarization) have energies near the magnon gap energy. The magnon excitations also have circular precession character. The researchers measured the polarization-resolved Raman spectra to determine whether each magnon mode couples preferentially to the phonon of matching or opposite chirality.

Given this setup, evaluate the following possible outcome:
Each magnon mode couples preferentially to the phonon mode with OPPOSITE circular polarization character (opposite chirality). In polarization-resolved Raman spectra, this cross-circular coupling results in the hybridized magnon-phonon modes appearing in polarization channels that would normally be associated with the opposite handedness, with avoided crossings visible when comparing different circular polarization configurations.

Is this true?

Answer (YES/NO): NO